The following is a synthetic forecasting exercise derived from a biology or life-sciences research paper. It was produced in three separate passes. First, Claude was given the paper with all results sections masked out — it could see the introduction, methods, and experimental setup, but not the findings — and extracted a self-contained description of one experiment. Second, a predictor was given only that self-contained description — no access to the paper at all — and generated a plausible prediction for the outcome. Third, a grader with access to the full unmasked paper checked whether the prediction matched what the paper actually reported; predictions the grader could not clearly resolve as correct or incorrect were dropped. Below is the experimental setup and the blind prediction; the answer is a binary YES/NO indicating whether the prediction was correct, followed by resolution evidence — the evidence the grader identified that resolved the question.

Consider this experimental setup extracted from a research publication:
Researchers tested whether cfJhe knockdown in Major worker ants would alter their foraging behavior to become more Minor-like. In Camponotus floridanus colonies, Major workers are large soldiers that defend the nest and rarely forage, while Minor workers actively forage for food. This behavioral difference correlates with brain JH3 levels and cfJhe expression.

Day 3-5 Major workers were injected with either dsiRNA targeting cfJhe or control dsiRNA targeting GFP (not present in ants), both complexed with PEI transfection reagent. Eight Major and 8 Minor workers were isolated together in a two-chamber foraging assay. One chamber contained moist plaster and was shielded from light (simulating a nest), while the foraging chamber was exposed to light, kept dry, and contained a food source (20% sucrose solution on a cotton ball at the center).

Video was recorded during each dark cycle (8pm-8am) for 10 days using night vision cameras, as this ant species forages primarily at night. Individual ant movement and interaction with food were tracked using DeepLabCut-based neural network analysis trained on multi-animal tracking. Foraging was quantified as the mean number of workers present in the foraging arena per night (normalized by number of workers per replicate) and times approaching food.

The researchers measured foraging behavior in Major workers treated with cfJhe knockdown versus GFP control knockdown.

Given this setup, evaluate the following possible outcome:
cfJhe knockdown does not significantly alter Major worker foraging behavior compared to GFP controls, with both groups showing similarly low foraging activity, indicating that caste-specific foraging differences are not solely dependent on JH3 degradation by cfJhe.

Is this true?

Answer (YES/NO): NO